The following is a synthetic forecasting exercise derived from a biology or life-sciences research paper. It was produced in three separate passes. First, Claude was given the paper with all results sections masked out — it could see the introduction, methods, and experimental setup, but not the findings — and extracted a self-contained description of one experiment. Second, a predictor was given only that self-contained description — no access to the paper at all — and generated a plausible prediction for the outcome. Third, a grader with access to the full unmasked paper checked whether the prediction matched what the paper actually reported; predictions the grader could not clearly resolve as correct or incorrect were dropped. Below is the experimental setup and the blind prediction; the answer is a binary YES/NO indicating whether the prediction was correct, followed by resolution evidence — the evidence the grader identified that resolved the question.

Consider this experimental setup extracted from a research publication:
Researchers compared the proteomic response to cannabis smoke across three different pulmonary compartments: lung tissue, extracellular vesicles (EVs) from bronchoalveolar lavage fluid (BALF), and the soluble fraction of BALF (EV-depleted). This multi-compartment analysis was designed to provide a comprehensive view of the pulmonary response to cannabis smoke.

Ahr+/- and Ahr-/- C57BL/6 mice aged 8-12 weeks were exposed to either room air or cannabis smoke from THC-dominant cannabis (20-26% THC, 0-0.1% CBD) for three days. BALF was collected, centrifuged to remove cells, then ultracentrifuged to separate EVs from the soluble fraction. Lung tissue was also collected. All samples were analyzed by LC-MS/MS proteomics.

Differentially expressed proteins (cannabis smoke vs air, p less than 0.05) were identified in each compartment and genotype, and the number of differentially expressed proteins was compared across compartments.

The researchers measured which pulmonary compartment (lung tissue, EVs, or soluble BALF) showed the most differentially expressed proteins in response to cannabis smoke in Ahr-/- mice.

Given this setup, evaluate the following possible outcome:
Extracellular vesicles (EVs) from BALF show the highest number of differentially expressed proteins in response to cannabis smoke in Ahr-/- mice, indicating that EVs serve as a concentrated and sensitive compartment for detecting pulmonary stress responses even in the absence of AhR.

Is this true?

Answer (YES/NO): YES